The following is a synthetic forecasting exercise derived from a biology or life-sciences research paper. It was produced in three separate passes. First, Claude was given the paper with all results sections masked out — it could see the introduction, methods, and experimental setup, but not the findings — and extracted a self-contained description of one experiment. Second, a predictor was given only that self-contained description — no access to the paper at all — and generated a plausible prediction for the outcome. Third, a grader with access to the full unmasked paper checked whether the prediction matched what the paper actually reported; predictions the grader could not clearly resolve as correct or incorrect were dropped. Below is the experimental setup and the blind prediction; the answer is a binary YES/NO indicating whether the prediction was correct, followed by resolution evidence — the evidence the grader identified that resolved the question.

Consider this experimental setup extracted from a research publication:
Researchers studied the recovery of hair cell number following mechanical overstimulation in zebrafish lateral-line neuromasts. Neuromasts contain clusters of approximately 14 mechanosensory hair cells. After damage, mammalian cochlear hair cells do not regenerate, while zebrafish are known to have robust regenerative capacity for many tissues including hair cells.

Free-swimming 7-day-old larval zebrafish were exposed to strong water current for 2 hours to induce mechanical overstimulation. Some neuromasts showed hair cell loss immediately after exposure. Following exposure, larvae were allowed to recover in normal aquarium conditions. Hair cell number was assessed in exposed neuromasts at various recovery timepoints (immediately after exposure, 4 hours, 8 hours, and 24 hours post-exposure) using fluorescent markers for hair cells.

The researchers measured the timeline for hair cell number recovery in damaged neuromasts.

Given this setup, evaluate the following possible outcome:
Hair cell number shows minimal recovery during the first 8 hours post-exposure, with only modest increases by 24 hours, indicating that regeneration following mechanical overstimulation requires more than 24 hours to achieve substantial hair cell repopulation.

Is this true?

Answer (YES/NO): NO